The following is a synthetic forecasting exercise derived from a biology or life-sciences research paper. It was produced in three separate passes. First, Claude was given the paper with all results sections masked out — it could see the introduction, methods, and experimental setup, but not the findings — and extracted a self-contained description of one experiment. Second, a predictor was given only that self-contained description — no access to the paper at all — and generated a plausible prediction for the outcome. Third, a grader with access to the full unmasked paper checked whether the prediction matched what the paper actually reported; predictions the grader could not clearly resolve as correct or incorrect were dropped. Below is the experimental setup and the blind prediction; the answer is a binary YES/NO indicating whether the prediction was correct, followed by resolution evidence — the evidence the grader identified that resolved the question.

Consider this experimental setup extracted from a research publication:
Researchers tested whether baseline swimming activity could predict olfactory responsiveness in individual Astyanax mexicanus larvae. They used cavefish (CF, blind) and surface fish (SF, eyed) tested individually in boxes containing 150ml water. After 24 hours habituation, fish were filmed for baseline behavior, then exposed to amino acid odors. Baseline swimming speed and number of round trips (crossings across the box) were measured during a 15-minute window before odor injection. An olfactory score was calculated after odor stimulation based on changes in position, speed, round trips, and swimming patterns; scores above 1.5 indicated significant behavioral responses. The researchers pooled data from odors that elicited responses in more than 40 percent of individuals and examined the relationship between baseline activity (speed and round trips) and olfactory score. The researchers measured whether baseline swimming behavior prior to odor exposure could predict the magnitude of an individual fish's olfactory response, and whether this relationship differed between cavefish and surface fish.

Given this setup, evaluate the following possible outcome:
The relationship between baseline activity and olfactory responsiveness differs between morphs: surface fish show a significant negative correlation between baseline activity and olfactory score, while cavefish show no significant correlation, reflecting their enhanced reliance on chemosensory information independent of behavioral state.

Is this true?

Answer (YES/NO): NO